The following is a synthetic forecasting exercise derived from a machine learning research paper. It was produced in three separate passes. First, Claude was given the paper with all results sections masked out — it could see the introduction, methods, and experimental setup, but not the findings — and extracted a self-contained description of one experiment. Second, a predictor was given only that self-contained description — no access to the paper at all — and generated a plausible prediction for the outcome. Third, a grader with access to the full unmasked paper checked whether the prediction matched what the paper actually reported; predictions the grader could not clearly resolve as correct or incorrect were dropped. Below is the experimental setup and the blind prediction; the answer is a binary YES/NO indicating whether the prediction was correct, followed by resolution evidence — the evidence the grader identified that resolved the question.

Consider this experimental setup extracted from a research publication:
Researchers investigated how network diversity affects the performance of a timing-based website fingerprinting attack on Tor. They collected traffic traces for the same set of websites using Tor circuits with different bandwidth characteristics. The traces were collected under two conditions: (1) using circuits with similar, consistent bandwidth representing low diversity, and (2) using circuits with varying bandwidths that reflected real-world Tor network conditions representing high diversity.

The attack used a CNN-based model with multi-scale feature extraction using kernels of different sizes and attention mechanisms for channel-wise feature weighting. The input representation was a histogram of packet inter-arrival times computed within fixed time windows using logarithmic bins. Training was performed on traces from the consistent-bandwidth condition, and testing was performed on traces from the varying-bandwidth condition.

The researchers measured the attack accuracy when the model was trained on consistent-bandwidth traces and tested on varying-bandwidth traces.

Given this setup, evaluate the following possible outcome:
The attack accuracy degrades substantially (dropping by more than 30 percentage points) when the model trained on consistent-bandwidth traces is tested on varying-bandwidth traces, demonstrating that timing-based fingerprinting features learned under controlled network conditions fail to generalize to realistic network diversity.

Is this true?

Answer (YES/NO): NO